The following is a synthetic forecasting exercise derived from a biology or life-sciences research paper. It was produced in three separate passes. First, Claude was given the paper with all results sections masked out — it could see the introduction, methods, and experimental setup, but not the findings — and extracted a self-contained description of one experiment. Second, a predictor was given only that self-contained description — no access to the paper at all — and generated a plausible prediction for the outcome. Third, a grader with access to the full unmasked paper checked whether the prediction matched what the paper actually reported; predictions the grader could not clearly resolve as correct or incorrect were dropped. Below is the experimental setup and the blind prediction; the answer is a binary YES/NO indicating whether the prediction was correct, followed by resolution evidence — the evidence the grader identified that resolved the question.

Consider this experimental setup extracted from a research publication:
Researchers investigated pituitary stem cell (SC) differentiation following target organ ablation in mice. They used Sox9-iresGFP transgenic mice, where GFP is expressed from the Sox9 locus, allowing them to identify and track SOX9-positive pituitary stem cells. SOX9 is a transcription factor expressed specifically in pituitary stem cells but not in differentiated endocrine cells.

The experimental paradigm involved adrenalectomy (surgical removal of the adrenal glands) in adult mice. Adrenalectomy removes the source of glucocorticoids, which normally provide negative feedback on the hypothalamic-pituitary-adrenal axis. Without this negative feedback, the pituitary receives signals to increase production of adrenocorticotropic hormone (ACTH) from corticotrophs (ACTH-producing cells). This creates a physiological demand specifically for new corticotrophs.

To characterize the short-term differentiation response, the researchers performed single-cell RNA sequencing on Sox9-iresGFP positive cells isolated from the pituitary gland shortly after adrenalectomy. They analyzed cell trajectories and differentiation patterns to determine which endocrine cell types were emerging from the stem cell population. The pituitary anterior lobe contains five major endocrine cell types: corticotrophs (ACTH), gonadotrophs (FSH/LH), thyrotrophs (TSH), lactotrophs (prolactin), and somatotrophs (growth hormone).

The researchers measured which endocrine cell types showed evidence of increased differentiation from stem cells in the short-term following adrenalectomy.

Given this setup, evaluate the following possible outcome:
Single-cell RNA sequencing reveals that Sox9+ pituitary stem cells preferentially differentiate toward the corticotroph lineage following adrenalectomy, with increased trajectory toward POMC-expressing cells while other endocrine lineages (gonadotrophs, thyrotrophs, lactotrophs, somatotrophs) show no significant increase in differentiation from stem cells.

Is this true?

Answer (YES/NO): NO